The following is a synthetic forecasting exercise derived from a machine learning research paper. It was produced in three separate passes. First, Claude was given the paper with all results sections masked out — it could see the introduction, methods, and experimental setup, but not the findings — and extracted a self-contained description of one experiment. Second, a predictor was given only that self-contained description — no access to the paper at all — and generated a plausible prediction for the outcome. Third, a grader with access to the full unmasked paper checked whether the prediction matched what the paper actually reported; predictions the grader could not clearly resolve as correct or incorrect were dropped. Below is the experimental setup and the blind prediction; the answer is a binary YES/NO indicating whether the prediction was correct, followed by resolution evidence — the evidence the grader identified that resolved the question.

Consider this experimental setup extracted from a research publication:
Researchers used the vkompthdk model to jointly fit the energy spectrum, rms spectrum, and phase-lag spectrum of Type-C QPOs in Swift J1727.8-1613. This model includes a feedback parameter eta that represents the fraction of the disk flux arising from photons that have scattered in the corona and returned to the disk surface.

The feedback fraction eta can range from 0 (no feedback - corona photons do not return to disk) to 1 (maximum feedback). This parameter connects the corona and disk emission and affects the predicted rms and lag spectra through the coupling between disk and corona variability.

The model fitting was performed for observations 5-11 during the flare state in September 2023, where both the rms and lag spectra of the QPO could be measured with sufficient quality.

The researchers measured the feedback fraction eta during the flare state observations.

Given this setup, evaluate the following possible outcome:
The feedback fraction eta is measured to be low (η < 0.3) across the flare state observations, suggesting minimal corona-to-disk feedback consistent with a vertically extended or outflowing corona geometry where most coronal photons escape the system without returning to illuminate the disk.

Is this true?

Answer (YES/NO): NO